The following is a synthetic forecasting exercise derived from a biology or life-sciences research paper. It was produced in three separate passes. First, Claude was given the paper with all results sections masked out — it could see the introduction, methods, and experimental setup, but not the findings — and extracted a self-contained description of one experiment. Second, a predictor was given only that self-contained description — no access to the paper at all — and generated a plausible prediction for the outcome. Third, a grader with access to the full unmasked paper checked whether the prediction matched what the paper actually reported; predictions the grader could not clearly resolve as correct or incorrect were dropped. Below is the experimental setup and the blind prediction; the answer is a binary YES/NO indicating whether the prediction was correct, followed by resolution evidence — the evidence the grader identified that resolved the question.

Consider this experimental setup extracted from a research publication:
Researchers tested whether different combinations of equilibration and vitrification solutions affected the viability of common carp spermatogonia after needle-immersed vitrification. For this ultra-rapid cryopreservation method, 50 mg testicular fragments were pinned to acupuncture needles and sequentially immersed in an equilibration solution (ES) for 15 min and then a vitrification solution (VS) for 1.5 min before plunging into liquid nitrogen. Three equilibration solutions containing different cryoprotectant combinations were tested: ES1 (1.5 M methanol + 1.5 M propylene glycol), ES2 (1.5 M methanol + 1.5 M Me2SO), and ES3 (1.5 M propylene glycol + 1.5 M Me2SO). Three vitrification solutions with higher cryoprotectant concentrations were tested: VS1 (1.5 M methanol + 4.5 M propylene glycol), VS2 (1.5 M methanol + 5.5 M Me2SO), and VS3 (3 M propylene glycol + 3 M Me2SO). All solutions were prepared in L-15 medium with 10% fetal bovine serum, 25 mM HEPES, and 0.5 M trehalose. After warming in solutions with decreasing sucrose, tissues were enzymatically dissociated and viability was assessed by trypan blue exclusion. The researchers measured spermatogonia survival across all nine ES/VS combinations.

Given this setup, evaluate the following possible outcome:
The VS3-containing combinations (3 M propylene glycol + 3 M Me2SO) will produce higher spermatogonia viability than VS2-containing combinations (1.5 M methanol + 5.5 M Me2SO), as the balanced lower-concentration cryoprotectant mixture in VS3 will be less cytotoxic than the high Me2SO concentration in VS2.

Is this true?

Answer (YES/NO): NO